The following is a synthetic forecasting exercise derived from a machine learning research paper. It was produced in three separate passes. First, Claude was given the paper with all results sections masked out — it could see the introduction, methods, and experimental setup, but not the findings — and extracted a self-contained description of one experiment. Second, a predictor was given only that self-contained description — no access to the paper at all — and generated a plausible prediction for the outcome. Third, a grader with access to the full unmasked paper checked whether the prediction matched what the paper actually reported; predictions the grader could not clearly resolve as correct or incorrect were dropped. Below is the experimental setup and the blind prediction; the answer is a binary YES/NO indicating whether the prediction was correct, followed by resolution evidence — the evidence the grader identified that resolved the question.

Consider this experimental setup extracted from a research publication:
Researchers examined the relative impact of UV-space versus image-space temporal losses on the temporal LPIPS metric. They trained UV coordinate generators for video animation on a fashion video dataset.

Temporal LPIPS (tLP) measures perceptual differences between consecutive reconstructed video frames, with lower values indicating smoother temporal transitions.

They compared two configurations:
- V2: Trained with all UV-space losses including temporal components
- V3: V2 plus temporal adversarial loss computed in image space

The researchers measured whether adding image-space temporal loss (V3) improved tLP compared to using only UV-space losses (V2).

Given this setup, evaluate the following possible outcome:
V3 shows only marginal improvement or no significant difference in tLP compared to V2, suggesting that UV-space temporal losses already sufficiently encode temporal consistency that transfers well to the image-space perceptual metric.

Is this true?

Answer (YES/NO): NO